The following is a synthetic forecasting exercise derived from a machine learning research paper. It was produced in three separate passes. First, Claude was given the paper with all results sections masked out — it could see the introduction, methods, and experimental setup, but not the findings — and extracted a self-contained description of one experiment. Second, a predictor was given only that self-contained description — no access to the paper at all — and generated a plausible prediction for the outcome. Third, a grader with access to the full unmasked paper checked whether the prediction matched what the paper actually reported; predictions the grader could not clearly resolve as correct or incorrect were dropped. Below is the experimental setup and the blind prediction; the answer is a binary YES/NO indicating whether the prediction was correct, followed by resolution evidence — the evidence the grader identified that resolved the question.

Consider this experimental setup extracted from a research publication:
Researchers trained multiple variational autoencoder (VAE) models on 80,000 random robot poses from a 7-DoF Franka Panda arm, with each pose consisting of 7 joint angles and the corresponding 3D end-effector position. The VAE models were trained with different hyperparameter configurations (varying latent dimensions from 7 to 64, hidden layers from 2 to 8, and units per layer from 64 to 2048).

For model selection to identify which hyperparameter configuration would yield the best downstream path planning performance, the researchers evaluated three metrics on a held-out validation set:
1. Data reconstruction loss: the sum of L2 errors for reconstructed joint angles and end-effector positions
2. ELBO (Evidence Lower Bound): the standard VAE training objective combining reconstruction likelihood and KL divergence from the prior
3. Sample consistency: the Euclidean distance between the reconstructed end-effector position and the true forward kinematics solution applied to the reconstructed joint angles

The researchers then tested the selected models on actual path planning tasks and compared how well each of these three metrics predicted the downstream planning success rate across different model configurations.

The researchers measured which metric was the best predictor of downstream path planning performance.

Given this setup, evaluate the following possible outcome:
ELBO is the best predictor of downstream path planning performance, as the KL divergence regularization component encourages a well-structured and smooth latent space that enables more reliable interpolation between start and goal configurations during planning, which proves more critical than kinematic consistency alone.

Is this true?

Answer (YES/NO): NO